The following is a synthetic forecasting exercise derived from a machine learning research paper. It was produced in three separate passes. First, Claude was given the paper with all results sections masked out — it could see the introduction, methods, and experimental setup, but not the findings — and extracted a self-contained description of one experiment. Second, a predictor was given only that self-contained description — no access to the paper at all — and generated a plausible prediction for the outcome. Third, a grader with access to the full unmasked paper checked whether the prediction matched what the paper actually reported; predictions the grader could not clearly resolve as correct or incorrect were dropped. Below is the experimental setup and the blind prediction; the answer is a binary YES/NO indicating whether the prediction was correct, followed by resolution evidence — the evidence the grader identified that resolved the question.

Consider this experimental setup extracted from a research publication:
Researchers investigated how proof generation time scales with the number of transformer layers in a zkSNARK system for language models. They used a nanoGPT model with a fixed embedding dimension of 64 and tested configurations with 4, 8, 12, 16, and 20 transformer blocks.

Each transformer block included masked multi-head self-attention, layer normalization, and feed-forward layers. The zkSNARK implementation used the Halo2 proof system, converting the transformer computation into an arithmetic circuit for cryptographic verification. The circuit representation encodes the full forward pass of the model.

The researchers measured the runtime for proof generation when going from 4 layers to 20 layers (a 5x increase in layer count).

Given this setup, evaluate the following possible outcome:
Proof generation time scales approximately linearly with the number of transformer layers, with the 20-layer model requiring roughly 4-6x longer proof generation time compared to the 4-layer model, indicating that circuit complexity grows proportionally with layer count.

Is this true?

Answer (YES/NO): YES